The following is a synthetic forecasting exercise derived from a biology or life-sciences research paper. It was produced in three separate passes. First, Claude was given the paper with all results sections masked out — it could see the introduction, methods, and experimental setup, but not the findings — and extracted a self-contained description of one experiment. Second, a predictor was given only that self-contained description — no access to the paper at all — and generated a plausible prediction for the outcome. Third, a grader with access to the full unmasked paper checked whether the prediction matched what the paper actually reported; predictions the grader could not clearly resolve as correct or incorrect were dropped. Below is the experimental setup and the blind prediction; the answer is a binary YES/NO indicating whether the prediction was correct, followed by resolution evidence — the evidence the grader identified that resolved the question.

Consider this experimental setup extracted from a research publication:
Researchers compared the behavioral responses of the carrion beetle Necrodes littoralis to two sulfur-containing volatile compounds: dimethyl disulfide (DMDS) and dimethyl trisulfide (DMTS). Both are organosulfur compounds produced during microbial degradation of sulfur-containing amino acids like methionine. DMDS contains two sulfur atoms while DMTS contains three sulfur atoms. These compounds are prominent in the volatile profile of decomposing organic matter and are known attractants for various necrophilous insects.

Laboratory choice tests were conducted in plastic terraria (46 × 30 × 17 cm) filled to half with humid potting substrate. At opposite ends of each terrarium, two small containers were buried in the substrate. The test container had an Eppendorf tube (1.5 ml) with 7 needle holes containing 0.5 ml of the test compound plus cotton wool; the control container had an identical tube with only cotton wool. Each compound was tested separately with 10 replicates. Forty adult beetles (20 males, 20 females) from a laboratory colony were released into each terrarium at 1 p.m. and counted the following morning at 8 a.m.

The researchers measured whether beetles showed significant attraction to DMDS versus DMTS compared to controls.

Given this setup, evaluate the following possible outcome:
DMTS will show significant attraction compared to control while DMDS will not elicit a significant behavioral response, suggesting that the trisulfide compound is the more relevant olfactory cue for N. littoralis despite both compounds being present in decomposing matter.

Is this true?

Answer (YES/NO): NO